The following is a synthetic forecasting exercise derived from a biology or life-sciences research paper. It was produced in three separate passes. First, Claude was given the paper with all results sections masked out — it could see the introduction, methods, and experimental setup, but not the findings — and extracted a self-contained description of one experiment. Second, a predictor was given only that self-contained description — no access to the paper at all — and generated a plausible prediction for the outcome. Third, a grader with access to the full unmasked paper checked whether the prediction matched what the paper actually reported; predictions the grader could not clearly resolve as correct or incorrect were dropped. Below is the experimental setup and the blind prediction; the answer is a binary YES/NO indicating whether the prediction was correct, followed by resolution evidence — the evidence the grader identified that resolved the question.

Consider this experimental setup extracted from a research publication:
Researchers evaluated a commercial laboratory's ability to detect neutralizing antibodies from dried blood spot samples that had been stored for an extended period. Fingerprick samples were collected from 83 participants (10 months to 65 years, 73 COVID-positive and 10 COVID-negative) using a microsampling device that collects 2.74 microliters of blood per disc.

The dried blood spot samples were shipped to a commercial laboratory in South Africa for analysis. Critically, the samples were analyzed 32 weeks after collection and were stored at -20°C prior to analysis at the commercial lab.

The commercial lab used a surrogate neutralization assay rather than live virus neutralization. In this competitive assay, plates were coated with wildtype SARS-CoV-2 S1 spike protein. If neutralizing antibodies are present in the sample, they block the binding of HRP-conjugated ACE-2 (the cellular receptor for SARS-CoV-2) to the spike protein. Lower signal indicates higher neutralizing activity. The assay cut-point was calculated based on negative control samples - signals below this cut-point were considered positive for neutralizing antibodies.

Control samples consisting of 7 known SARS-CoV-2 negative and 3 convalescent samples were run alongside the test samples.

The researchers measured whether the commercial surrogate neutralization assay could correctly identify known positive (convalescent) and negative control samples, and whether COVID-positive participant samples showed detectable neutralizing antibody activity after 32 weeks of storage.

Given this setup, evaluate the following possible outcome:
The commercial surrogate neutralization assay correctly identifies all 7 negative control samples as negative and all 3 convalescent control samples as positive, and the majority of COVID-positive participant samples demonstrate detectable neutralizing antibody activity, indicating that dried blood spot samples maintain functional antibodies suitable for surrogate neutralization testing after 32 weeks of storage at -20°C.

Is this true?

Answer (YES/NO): NO